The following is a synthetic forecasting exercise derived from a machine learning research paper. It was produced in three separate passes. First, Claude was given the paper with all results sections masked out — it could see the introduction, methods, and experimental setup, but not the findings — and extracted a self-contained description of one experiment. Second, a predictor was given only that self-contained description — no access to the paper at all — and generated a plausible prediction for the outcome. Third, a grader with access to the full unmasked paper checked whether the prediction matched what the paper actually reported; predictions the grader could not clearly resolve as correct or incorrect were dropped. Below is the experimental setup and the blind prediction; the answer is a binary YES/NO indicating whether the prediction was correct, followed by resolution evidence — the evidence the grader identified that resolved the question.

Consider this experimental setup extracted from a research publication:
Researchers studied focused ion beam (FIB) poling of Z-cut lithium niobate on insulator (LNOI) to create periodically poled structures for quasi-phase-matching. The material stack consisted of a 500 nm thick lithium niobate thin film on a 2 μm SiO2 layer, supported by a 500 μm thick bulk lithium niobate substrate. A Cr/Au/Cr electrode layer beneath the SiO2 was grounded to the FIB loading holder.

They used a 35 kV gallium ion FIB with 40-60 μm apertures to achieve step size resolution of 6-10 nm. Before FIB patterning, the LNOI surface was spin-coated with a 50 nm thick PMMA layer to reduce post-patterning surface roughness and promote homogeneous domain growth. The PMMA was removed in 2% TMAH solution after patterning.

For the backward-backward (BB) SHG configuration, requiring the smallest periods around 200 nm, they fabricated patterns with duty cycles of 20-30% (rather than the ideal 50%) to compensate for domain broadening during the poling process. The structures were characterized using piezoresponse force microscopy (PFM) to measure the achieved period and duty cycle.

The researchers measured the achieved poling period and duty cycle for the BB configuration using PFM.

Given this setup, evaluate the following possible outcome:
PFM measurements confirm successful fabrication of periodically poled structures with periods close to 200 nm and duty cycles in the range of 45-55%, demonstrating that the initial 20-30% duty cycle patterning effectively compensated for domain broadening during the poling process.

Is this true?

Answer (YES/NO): NO